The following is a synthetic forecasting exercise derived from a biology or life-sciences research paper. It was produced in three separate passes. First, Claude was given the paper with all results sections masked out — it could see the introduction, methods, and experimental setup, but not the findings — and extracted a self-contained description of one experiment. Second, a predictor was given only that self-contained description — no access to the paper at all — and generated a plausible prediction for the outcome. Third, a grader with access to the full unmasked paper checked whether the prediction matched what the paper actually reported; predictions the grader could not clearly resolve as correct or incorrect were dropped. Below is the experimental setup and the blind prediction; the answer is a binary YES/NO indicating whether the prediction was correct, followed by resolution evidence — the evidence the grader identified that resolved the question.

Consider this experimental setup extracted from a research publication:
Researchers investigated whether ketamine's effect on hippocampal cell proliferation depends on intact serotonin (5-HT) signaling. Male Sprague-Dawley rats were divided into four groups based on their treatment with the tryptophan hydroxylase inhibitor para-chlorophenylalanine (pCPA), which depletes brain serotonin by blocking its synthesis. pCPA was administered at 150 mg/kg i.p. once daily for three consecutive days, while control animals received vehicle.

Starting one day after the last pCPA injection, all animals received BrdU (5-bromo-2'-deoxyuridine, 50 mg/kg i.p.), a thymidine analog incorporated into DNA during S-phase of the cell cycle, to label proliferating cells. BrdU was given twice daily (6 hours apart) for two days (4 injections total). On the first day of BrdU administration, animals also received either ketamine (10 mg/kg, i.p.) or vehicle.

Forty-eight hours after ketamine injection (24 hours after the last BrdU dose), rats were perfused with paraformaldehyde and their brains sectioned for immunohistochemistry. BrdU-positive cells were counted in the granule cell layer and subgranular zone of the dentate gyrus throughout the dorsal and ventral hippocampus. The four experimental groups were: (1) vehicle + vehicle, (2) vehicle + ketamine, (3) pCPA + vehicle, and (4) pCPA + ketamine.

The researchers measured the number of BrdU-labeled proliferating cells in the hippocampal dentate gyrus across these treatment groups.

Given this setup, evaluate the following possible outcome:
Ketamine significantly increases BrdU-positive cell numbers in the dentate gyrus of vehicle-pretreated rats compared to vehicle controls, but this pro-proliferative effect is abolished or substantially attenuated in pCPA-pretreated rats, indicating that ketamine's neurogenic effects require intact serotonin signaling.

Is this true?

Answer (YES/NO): YES